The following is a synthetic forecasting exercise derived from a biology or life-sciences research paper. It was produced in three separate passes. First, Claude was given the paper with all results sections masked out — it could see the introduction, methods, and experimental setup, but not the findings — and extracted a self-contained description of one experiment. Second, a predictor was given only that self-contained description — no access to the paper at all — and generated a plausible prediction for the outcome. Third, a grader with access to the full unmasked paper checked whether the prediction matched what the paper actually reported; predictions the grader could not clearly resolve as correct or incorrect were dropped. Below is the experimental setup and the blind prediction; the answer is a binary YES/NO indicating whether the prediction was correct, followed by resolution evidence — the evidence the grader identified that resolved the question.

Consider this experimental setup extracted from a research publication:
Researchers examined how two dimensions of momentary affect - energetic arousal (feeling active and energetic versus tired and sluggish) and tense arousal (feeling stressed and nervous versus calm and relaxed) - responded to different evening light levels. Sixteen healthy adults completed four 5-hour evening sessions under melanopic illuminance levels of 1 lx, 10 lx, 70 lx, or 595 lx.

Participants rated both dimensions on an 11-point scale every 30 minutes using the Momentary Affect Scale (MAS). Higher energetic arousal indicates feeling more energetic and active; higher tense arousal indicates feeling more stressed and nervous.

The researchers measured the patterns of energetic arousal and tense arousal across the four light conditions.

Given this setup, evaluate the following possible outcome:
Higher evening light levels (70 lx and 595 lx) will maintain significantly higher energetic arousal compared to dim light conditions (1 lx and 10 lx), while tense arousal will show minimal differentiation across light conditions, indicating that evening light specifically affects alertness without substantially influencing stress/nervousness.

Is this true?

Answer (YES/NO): NO